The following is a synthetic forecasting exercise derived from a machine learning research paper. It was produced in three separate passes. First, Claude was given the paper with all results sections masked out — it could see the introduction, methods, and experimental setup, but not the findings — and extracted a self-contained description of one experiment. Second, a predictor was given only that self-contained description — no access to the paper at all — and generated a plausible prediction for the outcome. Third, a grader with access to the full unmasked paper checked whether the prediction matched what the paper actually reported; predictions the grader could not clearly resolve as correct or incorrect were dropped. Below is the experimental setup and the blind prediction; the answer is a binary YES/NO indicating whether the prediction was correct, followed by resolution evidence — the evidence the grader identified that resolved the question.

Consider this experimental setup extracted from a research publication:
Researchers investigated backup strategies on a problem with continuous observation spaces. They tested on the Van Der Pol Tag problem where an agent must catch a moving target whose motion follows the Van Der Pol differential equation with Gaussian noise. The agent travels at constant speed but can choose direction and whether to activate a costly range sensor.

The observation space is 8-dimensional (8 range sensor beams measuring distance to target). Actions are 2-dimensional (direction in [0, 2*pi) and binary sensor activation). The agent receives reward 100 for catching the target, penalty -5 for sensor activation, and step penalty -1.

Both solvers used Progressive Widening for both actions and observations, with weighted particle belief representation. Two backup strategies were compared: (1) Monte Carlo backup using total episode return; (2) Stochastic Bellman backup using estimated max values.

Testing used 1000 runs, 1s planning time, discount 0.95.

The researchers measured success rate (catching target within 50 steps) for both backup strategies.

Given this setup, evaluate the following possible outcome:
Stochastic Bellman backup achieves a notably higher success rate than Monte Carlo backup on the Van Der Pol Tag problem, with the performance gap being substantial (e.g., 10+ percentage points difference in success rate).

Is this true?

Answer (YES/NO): NO